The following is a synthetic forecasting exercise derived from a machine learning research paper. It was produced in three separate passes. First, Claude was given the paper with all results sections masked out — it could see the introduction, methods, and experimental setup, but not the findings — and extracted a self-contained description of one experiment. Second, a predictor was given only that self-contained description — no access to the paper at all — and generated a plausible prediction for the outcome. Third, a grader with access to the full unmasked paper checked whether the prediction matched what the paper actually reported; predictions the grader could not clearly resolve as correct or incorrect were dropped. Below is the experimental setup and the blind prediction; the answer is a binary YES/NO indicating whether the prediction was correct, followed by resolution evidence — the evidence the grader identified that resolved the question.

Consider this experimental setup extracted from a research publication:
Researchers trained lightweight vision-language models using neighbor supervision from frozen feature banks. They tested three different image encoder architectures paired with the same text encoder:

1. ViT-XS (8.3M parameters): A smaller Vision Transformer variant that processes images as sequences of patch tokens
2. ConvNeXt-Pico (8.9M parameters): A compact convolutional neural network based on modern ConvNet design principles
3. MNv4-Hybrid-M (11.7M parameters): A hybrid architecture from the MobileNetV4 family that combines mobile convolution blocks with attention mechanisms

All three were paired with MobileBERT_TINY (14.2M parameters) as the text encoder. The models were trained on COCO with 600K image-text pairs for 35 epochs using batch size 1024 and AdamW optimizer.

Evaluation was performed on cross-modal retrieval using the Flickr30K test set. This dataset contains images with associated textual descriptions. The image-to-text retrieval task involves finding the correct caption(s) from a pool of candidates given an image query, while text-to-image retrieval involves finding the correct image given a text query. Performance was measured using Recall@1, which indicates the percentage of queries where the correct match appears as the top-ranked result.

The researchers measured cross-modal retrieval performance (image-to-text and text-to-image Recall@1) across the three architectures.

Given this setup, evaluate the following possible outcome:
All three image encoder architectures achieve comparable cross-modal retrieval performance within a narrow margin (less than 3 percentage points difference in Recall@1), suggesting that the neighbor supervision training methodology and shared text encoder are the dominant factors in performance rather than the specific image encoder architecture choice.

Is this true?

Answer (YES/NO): YES